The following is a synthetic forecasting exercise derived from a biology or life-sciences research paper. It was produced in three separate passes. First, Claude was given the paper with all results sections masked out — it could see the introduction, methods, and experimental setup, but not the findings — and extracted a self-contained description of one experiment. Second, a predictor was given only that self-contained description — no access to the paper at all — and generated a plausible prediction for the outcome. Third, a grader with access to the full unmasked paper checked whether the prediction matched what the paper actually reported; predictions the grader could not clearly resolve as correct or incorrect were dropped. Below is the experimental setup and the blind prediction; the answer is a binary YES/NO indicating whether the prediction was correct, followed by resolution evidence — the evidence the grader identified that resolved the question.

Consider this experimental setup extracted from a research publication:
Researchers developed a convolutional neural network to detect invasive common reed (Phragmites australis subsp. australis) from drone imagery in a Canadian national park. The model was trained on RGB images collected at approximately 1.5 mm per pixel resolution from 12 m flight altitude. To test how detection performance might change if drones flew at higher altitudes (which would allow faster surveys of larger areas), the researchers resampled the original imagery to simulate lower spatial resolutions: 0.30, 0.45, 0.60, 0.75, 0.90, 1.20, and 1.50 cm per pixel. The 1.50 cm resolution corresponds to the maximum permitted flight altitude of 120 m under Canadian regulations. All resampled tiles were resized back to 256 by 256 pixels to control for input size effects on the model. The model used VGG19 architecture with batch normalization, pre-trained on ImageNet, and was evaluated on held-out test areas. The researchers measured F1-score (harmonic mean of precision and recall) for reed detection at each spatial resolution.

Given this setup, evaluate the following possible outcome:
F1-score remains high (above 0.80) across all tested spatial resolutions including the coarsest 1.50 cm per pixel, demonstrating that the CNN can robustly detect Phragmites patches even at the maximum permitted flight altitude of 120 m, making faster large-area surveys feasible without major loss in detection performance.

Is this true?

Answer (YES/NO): NO